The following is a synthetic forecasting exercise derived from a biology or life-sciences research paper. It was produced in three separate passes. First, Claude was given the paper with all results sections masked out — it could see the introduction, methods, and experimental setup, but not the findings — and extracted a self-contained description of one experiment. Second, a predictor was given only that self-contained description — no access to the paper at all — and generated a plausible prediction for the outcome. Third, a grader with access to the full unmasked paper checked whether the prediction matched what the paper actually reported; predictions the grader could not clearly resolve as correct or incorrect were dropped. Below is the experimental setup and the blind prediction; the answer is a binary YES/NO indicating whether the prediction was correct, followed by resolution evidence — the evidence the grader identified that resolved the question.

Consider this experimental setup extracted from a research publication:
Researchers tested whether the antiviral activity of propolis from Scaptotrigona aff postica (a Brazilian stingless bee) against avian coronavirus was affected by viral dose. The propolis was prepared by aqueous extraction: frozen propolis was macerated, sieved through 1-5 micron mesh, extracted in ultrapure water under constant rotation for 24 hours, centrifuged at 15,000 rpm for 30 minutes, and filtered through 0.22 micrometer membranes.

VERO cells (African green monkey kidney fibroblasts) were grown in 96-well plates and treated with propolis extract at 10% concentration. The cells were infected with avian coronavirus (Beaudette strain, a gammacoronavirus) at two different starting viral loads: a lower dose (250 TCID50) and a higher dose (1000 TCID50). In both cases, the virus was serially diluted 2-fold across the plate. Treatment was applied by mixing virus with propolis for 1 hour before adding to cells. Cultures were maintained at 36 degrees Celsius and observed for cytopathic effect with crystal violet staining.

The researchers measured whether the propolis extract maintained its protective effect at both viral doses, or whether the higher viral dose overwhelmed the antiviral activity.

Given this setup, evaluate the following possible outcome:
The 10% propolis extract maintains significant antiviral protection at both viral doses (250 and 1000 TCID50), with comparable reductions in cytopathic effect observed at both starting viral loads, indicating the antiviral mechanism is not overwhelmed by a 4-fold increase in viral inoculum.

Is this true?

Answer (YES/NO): YES